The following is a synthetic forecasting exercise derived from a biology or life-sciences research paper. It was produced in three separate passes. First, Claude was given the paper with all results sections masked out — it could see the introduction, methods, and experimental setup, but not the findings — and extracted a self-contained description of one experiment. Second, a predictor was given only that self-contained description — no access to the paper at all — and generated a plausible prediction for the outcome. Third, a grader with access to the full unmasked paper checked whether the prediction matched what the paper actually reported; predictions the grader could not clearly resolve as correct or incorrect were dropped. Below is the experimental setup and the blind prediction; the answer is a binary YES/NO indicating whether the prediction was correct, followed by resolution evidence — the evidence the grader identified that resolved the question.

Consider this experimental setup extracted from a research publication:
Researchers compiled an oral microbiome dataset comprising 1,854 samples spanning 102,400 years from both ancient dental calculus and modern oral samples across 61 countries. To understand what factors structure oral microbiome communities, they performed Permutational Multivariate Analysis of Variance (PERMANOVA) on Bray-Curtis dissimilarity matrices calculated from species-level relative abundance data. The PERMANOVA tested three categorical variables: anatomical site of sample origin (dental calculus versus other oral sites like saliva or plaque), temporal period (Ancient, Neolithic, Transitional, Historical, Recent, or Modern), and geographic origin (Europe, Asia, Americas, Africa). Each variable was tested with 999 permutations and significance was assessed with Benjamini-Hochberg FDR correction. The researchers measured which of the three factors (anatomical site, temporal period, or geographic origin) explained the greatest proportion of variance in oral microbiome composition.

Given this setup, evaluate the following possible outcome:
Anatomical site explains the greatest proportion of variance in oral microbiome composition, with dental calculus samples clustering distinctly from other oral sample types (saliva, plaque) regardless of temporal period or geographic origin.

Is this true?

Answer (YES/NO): YES